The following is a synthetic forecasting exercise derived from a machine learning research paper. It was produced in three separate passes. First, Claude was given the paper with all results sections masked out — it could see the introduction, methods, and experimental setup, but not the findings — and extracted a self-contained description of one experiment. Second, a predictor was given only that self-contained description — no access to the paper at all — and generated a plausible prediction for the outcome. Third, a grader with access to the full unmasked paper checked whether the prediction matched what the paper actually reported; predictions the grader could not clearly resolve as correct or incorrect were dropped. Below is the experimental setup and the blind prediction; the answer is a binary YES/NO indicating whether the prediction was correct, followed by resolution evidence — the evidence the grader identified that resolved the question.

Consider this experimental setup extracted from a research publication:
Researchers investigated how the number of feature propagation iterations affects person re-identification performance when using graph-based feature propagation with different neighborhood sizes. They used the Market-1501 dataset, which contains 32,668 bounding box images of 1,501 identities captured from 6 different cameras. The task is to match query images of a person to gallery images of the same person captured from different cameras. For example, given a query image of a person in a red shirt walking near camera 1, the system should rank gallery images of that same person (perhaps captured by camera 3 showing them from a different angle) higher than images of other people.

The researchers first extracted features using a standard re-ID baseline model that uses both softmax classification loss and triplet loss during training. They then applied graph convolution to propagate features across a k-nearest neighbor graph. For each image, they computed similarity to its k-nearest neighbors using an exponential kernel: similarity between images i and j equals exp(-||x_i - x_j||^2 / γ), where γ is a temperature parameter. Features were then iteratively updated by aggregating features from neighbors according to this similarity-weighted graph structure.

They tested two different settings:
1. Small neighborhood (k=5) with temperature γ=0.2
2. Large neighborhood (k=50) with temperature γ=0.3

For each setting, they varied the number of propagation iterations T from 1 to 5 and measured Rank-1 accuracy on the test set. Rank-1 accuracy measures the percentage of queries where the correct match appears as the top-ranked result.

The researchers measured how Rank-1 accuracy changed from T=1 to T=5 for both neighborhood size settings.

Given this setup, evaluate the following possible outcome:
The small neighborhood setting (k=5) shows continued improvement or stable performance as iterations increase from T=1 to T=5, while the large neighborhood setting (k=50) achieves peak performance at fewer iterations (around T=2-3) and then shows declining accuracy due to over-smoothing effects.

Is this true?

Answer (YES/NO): NO